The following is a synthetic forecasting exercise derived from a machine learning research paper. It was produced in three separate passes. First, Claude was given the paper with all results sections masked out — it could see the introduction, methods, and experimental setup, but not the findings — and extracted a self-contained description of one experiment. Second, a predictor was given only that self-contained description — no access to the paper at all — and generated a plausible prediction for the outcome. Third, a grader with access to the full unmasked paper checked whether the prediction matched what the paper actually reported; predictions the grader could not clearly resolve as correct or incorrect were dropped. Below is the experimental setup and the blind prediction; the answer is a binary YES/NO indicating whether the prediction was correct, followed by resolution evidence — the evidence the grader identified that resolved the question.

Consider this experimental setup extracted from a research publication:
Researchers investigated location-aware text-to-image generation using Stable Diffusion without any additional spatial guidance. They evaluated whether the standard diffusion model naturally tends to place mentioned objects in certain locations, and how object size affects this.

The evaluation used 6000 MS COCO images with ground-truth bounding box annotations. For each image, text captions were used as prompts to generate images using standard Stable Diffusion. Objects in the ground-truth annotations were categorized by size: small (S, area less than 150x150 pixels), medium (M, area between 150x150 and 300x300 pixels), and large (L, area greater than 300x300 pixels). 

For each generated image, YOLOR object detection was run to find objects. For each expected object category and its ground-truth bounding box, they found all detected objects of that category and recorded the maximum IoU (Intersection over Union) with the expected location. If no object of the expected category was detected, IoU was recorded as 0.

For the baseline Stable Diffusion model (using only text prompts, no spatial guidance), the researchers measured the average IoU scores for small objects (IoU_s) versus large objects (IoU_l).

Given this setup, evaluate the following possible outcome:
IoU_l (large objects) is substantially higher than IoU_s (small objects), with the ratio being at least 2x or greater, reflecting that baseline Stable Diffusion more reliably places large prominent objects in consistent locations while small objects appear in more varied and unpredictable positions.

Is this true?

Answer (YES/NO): YES